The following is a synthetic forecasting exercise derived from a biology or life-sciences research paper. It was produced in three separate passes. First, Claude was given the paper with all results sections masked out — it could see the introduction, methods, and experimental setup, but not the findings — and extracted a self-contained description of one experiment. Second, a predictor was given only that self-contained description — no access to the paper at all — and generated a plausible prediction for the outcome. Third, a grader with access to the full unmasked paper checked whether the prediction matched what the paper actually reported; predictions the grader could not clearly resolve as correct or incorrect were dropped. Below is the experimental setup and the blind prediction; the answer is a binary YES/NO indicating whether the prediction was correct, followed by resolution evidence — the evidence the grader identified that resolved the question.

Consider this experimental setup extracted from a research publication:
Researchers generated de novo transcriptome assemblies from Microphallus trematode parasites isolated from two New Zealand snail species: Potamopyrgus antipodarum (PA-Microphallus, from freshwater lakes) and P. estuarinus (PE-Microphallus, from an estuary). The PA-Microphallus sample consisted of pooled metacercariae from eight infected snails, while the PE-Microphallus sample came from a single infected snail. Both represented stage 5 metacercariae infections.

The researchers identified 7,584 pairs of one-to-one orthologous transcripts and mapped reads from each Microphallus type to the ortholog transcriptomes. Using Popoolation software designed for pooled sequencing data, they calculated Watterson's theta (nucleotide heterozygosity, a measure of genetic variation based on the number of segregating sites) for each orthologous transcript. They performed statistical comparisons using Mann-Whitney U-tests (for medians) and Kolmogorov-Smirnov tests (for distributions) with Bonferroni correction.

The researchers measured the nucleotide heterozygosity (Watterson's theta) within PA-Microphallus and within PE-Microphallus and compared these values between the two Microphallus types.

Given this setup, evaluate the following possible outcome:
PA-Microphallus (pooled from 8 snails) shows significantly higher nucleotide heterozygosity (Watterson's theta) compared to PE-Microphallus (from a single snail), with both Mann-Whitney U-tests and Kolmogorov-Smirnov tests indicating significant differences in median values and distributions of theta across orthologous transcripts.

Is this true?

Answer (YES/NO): NO